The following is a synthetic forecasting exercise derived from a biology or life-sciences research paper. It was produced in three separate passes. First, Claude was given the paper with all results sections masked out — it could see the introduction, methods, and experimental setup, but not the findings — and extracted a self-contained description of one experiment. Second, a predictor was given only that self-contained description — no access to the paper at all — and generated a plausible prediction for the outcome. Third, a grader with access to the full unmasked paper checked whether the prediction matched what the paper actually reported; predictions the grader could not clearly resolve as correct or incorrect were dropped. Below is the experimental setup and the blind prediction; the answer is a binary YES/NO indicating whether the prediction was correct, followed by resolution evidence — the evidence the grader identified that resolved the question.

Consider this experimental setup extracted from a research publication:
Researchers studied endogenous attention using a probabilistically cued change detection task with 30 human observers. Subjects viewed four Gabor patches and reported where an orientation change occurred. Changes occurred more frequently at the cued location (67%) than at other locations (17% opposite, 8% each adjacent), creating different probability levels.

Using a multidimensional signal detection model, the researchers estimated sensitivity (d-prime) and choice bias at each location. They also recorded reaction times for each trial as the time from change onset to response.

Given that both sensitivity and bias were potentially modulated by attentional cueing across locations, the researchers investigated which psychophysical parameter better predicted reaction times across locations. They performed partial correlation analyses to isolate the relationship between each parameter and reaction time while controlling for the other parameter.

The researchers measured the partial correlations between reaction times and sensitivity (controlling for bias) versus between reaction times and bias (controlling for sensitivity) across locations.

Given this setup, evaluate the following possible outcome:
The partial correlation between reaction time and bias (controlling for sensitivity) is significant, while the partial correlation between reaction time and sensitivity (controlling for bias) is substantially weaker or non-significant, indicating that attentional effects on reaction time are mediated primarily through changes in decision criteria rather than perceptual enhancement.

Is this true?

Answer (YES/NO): YES